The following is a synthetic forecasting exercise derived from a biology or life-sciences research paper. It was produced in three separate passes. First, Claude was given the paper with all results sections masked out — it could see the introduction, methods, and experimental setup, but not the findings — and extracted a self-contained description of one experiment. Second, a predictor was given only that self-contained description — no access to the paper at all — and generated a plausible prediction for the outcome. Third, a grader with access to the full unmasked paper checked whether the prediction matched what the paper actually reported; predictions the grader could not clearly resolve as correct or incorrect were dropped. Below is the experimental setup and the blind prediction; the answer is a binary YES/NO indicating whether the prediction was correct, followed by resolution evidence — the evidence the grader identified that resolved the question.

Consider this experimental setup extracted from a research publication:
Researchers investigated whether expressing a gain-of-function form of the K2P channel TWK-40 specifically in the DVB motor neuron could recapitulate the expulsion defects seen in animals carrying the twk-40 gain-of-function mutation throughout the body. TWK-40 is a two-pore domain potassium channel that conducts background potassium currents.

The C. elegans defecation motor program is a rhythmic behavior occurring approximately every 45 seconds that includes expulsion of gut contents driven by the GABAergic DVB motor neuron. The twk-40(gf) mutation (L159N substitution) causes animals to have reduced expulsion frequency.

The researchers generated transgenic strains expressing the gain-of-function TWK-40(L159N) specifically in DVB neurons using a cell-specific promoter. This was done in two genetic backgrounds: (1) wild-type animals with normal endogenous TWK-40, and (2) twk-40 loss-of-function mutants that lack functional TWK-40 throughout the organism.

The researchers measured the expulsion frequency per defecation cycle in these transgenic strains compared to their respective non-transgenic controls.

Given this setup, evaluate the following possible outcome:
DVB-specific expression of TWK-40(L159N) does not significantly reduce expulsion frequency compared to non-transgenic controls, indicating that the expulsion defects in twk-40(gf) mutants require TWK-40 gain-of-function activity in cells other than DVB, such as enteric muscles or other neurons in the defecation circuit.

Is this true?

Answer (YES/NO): NO